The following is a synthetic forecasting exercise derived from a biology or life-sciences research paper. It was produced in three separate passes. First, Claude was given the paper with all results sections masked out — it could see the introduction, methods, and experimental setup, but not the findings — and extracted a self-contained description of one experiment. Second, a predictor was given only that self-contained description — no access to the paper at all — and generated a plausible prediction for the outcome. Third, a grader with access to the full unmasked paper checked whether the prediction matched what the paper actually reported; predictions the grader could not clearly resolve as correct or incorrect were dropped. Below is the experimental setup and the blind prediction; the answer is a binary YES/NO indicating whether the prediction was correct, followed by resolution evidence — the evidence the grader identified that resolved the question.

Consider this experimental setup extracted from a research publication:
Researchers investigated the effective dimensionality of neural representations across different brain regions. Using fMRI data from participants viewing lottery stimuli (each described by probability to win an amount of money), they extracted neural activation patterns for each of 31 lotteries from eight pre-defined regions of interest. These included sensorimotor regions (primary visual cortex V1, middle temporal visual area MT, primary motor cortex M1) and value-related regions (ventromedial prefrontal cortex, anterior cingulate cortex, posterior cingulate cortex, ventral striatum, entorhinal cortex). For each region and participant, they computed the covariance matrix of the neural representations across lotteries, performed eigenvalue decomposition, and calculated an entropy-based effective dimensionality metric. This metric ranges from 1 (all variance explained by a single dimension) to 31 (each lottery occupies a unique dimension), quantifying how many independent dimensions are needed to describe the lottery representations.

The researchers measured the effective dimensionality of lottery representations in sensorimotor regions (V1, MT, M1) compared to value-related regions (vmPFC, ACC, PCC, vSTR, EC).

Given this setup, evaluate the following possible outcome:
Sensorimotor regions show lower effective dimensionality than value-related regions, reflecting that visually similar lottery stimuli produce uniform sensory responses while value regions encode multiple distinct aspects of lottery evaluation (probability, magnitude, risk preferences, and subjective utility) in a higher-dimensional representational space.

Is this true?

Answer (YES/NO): NO